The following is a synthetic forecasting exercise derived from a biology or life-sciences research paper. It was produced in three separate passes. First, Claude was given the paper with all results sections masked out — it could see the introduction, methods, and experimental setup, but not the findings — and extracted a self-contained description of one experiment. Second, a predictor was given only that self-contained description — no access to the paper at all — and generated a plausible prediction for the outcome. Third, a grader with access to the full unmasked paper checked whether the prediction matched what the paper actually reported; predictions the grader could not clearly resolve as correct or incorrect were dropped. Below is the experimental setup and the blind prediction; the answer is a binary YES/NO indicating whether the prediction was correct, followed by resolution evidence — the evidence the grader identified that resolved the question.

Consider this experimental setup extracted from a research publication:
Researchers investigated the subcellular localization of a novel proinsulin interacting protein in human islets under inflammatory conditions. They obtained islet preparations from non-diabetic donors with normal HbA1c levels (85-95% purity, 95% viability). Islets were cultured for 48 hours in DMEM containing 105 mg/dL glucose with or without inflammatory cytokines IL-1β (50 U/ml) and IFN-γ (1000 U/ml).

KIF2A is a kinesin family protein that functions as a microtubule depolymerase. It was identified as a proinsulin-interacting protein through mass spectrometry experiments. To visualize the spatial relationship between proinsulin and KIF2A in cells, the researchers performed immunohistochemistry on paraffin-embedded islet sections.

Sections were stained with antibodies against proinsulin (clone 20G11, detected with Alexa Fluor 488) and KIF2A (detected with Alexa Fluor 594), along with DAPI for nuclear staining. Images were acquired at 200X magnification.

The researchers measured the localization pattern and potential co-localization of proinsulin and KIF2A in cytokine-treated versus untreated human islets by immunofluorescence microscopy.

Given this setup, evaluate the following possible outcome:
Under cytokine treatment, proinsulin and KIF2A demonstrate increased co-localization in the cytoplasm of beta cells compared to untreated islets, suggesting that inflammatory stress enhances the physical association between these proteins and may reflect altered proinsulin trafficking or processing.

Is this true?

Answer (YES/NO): YES